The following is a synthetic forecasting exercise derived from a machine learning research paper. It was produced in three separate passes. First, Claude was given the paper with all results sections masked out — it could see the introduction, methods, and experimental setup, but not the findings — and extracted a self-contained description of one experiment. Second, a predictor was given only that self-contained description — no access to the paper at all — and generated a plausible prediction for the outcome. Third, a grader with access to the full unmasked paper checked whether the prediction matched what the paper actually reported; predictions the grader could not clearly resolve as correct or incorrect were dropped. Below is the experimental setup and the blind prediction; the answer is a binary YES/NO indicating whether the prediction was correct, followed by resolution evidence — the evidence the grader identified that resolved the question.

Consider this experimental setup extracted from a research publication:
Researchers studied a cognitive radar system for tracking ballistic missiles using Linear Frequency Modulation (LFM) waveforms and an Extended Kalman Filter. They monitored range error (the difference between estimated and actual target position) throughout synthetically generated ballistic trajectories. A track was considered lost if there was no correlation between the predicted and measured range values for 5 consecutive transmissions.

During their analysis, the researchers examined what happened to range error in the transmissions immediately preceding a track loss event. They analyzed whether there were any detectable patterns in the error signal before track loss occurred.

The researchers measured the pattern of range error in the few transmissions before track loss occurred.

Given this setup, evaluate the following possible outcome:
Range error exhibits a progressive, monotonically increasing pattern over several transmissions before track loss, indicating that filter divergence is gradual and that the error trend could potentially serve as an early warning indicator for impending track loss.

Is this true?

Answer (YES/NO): NO